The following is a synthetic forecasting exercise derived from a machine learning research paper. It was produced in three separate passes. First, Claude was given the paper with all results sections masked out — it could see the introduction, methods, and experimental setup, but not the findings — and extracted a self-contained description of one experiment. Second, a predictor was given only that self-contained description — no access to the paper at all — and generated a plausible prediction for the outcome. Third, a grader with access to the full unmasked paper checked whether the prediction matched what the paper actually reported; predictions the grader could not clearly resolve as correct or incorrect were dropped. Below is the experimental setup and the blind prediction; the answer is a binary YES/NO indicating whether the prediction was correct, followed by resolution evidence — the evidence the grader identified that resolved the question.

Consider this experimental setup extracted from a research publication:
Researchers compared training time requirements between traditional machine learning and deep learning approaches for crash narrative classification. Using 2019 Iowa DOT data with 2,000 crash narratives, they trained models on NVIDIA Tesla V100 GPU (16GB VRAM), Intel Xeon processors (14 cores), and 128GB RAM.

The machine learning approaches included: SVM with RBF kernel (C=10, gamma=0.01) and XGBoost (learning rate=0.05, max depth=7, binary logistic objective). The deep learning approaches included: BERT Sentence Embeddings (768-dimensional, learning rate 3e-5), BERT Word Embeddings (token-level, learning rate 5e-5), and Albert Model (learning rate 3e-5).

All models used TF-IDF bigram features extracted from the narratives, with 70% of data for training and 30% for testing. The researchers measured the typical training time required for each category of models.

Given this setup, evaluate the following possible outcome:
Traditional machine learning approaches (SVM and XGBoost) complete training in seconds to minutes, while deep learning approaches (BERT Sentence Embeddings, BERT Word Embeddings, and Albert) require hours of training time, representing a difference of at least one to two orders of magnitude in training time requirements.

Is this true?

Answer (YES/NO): NO